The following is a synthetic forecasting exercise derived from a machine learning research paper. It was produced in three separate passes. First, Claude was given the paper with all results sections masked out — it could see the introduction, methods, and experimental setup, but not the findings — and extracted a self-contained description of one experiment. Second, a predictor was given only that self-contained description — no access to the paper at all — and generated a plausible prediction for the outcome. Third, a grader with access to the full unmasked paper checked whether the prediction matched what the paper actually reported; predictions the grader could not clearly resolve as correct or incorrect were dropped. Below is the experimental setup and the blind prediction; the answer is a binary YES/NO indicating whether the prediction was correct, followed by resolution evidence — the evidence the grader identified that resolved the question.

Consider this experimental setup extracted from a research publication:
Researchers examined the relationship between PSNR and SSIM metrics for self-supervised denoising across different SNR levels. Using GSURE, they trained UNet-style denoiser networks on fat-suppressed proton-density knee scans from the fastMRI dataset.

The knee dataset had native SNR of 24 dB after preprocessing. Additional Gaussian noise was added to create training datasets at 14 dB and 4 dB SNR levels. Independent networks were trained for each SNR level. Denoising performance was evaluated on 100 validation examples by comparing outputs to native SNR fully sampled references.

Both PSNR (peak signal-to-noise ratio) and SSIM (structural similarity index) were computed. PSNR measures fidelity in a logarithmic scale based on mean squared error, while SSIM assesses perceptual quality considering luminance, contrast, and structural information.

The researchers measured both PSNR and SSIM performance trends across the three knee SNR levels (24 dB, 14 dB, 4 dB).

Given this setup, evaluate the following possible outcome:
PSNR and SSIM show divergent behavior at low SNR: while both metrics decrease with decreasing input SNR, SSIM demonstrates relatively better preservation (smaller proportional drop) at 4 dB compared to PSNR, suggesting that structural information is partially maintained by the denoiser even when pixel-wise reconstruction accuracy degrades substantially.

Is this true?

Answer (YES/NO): YES